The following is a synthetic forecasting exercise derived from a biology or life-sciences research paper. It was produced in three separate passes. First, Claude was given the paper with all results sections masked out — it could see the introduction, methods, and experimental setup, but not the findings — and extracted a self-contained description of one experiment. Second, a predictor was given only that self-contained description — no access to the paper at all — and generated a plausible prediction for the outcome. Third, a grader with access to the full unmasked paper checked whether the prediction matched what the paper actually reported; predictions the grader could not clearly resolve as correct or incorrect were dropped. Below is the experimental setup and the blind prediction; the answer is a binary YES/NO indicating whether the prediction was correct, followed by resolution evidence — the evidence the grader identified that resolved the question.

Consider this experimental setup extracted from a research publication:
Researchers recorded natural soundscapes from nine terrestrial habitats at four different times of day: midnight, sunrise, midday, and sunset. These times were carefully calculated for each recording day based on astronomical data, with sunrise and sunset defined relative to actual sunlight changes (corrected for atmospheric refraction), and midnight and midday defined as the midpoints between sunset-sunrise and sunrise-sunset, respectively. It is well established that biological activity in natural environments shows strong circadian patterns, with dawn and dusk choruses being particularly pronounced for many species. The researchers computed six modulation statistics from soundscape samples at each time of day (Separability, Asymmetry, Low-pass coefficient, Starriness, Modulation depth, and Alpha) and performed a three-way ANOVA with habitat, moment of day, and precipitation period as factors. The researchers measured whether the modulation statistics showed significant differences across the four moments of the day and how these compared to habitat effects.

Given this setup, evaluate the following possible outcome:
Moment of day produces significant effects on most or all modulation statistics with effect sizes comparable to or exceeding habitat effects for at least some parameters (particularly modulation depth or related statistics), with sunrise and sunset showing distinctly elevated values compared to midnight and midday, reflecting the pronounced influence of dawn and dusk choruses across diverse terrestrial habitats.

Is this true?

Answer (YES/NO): NO